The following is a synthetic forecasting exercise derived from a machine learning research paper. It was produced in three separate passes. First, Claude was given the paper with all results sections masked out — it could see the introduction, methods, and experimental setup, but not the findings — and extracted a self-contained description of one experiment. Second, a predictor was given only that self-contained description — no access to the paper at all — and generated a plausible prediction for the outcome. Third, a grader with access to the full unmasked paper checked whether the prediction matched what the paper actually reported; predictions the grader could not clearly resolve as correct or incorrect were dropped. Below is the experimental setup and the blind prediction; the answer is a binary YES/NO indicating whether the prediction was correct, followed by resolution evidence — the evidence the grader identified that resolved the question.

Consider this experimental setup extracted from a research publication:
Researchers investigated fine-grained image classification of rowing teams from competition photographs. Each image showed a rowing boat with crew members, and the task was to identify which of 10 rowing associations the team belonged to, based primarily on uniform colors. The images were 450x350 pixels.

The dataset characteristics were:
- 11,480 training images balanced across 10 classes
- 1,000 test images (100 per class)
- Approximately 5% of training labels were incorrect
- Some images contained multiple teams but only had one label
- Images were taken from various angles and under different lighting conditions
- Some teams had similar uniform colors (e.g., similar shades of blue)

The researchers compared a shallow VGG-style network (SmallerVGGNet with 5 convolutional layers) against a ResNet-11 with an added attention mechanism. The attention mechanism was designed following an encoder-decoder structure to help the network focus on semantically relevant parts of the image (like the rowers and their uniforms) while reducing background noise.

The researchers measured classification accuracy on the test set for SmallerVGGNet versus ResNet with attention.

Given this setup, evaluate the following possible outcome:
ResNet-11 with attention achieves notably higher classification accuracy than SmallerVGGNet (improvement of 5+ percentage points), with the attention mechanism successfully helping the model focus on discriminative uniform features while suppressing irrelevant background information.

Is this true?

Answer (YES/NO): NO